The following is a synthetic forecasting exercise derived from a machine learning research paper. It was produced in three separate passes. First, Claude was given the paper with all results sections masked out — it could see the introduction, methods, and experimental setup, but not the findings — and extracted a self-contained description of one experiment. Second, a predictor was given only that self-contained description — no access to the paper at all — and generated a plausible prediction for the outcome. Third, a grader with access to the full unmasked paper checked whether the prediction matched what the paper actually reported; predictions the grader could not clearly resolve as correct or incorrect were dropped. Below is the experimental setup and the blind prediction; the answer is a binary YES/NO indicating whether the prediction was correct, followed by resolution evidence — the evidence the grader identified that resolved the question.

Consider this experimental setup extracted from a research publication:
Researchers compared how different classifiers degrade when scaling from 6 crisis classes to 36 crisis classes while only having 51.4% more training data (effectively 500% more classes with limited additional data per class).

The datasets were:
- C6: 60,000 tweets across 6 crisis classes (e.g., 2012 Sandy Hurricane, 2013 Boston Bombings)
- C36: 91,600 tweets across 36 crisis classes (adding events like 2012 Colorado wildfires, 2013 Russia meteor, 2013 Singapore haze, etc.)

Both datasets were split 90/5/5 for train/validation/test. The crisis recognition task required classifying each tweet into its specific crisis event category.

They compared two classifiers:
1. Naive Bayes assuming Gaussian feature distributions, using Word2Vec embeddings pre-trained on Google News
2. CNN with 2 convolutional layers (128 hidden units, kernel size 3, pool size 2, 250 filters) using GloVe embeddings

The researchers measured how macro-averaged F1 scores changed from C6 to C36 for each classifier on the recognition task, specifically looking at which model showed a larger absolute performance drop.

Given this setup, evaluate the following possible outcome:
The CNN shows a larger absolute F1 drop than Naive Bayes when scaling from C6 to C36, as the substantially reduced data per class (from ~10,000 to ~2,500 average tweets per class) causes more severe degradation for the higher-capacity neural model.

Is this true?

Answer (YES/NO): YES